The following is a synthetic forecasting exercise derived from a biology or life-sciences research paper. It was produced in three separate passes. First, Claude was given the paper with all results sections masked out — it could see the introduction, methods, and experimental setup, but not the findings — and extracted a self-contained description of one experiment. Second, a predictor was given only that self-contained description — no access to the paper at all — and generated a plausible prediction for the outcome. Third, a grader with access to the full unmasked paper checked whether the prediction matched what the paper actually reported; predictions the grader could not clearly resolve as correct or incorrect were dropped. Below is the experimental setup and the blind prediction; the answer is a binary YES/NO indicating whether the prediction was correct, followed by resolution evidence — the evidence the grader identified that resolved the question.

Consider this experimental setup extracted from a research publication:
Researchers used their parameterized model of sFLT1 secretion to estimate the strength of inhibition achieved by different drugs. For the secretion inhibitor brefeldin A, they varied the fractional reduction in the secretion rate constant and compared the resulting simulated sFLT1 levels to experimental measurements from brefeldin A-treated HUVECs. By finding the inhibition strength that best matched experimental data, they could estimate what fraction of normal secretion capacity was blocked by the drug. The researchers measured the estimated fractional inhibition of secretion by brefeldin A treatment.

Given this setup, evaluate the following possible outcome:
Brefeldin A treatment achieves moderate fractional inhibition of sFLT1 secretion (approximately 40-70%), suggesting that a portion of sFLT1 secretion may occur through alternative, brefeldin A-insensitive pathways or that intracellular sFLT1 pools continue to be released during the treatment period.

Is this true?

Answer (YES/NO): NO